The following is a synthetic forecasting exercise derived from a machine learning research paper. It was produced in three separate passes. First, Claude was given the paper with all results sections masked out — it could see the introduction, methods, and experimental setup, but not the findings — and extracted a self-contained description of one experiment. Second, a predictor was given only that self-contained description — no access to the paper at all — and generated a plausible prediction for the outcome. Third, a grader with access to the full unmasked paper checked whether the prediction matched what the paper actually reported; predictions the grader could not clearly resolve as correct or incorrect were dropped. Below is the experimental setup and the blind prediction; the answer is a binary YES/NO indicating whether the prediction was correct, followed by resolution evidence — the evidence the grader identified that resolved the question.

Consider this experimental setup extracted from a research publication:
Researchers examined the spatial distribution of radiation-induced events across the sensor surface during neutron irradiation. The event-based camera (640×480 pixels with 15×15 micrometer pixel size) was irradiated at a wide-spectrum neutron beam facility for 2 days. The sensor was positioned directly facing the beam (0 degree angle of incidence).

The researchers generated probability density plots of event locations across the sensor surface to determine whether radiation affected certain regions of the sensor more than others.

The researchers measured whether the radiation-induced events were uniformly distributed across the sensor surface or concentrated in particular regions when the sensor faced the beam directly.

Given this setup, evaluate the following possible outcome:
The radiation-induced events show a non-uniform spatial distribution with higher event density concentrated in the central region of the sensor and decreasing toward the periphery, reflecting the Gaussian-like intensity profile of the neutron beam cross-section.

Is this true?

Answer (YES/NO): NO